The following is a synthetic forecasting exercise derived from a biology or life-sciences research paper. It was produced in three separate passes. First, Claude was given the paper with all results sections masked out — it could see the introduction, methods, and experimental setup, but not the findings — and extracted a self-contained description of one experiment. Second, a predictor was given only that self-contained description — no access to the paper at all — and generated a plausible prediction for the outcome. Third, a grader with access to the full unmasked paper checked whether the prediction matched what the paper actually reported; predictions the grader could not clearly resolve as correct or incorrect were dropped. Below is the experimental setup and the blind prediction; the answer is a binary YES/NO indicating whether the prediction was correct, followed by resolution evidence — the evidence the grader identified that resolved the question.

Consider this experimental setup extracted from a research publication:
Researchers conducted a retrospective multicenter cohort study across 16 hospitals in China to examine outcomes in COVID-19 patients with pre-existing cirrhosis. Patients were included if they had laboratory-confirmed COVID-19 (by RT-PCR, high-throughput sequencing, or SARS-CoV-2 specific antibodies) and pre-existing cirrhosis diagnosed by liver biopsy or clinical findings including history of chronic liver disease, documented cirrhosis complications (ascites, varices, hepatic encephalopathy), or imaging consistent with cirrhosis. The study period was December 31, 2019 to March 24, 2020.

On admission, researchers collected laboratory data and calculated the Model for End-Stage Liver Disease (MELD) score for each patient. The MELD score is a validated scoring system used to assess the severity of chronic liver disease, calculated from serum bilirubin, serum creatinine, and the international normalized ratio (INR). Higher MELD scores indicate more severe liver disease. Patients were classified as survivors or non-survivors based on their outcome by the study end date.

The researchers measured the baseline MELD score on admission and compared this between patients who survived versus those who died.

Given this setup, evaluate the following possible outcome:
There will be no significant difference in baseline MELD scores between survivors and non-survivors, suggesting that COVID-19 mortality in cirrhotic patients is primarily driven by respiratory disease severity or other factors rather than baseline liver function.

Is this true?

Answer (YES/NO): YES